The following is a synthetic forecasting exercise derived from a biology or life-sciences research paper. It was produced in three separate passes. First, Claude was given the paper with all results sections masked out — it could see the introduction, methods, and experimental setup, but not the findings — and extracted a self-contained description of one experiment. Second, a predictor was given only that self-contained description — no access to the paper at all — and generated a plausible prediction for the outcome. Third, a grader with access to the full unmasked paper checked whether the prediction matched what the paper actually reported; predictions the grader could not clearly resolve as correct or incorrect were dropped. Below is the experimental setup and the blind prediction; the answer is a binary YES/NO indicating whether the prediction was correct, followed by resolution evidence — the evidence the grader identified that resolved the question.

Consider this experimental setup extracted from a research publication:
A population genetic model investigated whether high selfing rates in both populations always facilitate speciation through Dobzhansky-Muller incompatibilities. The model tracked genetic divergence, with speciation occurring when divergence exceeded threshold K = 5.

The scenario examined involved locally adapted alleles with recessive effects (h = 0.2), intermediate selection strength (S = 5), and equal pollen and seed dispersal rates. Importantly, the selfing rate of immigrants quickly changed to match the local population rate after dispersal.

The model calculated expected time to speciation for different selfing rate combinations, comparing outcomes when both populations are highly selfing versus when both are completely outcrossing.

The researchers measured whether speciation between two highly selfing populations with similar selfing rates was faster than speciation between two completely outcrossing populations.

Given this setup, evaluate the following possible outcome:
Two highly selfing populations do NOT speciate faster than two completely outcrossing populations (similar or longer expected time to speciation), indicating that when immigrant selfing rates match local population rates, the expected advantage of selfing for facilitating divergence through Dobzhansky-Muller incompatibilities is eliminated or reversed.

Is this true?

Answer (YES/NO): NO